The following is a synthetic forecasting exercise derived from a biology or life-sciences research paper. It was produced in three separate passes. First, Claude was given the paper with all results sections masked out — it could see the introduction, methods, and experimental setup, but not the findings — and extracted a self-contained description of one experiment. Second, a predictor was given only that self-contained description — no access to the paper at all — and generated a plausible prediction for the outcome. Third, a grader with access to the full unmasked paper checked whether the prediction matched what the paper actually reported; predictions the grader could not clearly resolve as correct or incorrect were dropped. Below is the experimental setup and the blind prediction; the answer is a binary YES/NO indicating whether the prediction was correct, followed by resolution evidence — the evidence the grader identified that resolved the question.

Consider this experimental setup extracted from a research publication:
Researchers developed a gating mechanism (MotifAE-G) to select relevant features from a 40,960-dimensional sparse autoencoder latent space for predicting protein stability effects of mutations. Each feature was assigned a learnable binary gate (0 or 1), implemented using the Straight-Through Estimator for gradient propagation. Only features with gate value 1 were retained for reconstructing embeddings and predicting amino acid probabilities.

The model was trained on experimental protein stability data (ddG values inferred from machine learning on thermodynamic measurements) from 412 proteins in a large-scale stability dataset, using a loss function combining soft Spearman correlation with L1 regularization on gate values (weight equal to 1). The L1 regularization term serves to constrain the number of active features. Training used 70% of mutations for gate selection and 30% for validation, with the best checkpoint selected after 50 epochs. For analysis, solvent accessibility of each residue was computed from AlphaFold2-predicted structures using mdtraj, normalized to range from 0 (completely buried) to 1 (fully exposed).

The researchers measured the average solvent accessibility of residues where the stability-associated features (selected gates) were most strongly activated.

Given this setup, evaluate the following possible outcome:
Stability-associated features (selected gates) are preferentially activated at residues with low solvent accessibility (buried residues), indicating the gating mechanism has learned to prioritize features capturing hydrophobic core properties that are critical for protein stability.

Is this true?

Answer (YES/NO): YES